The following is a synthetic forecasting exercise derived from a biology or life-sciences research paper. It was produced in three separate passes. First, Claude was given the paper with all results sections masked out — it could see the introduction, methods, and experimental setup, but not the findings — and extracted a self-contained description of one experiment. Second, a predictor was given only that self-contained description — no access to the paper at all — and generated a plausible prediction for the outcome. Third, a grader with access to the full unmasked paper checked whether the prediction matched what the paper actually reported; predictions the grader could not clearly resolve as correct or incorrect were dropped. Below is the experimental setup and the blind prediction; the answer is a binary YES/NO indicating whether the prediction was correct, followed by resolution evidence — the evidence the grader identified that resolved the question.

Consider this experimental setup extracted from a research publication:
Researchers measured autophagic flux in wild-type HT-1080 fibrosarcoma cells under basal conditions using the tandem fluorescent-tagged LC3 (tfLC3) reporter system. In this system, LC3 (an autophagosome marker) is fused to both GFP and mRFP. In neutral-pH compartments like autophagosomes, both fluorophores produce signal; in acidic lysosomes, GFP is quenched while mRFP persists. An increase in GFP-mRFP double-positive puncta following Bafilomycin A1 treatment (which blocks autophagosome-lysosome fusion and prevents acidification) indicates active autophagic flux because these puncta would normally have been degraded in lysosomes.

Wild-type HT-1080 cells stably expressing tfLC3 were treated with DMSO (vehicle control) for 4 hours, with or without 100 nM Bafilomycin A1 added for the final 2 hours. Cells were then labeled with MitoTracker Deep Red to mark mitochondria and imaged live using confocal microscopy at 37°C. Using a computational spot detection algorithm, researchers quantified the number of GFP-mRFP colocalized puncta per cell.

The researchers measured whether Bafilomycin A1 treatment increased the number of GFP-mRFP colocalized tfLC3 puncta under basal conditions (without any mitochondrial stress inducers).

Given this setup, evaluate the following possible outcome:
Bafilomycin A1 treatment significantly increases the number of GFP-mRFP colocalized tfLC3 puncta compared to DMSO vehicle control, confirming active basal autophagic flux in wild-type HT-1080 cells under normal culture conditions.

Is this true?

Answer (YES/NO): YES